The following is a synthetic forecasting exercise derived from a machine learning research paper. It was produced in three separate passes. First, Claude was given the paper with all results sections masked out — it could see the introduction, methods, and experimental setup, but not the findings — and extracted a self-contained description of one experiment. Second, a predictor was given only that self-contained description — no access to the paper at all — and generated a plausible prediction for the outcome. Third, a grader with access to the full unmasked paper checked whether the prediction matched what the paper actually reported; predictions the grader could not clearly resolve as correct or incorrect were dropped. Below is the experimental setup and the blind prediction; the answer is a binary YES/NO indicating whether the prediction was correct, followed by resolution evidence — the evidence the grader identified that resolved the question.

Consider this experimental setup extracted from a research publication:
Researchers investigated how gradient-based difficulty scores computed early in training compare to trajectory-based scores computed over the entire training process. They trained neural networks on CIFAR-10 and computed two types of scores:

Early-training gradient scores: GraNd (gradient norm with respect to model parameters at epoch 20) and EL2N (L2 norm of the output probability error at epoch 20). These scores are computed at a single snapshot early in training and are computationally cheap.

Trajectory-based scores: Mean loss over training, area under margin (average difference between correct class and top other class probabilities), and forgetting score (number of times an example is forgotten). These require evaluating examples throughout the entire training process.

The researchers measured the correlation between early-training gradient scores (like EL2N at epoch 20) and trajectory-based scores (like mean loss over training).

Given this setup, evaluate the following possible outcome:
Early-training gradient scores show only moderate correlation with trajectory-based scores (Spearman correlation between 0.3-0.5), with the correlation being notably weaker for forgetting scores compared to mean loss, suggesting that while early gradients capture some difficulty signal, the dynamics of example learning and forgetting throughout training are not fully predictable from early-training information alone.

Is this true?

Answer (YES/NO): NO